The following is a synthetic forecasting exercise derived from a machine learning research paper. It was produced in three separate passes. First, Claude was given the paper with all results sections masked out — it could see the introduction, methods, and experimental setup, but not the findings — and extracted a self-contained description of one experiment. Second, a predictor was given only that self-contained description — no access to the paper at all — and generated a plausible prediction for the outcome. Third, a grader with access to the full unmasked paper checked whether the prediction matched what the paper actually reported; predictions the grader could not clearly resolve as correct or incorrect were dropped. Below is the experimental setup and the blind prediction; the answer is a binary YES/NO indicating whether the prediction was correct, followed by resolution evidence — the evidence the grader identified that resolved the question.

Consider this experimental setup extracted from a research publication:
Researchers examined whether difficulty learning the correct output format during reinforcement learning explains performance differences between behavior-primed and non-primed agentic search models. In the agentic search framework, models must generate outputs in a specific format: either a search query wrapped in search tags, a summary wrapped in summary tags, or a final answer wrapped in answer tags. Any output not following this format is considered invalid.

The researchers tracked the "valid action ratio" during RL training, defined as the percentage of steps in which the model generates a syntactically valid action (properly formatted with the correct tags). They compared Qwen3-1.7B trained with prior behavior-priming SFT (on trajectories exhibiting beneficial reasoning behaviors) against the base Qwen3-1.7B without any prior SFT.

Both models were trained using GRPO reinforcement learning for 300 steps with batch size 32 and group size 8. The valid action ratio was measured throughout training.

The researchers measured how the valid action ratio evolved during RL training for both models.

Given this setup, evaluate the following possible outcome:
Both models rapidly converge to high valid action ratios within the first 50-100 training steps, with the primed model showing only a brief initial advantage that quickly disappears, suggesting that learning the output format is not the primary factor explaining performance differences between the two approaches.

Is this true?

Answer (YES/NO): NO